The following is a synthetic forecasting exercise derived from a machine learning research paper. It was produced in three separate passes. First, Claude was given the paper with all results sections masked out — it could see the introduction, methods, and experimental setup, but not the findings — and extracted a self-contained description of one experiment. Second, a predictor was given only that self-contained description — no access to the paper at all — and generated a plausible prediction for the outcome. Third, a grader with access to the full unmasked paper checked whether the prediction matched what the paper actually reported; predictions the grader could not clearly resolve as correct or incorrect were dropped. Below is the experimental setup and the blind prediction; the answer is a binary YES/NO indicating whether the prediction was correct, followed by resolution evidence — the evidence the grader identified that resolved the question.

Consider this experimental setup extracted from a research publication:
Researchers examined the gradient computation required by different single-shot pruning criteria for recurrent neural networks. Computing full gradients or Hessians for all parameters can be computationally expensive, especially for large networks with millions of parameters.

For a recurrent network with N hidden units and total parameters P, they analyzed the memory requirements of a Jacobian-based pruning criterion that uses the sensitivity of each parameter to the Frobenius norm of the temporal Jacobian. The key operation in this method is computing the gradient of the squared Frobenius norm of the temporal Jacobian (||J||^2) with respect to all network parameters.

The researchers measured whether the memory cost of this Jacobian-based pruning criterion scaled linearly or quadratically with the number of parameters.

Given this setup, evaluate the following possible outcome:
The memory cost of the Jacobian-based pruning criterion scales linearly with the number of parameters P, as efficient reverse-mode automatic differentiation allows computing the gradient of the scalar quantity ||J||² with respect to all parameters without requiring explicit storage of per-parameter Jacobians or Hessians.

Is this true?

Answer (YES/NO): YES